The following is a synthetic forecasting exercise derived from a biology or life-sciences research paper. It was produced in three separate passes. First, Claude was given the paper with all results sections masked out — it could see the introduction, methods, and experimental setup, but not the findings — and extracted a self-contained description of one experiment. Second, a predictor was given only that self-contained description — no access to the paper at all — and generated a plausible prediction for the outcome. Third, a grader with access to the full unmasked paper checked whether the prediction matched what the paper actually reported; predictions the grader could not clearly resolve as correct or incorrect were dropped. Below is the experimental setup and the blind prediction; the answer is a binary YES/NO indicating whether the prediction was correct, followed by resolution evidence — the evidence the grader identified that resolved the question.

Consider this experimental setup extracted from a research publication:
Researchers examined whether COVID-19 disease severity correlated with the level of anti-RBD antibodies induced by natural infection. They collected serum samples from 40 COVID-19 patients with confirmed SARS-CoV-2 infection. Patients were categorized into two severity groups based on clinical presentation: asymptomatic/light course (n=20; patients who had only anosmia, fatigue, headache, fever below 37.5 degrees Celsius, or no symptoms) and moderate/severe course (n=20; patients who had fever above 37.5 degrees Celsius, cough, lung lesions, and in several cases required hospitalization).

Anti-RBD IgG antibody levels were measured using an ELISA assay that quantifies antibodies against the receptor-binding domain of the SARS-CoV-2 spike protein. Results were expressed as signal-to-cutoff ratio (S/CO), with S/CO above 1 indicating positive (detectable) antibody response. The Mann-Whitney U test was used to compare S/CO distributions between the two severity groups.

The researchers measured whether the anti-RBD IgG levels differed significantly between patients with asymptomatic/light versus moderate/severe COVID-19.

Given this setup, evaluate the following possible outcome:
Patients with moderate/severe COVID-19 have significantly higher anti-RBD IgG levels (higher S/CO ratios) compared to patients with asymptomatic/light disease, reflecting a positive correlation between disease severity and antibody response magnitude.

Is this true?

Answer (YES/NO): NO